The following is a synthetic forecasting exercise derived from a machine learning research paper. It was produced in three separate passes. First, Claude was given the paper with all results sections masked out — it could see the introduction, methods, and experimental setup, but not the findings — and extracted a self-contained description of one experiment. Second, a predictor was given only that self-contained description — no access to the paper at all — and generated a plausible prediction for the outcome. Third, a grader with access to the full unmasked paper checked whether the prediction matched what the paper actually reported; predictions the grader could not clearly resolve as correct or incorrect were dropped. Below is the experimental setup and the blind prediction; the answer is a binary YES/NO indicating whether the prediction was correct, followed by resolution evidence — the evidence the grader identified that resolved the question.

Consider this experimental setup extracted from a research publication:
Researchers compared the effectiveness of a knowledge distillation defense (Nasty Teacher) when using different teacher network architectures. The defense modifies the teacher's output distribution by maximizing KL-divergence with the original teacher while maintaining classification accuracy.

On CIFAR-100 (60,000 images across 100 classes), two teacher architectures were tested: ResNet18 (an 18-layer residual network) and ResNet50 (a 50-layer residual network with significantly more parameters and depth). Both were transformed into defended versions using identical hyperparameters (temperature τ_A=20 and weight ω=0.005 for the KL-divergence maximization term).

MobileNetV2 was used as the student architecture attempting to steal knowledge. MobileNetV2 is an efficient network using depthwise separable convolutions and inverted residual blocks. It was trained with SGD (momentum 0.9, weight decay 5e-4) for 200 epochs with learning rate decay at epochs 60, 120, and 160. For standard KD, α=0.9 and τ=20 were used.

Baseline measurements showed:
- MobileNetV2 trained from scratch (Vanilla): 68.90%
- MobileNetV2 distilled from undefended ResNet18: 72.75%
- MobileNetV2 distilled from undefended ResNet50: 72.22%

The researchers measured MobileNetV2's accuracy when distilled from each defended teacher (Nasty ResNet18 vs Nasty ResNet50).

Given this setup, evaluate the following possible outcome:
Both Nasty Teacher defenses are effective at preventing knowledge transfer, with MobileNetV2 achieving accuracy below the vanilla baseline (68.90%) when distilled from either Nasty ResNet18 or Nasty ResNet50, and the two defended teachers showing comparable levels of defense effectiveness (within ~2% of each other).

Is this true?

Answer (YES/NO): YES